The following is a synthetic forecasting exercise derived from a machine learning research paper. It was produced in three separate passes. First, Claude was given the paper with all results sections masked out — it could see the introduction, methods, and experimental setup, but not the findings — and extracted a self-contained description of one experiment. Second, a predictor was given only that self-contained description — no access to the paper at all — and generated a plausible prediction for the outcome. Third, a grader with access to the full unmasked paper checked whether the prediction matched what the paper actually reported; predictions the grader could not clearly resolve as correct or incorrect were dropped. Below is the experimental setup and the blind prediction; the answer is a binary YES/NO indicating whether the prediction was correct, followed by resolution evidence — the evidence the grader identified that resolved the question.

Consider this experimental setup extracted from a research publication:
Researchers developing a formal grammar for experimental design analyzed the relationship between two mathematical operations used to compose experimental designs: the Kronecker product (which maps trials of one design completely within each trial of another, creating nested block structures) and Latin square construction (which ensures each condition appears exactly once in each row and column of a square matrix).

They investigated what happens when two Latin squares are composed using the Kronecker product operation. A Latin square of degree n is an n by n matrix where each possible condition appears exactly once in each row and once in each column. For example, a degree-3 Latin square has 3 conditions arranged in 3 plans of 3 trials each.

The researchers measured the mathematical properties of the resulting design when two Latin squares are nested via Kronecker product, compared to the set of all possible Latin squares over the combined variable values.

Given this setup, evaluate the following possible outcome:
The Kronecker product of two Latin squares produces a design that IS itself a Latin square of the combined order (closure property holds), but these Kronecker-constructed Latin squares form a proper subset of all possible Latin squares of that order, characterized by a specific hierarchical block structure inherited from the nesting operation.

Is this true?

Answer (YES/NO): YES